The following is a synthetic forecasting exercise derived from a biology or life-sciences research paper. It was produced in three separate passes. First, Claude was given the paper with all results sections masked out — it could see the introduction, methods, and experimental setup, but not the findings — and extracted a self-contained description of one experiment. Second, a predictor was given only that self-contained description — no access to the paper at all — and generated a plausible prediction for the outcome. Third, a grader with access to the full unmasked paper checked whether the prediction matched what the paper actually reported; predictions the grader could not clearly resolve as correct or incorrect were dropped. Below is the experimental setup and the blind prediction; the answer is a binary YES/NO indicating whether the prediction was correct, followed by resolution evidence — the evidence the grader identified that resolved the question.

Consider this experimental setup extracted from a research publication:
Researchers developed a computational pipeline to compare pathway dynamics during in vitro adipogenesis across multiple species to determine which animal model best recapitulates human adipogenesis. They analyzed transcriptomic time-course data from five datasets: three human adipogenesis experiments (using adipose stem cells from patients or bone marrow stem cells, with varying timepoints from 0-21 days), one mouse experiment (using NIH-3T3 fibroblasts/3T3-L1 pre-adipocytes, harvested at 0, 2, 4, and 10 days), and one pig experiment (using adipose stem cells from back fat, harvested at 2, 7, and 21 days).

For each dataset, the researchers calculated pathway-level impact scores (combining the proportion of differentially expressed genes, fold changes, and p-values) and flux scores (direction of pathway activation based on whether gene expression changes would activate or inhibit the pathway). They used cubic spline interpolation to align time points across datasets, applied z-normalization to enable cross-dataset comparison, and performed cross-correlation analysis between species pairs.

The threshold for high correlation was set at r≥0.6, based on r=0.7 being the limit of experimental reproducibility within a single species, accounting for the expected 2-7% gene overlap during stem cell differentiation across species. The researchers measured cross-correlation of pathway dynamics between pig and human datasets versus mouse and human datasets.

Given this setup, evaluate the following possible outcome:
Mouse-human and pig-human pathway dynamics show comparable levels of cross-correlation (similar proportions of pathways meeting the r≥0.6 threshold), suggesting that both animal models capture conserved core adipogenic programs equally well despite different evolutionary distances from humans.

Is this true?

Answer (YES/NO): NO